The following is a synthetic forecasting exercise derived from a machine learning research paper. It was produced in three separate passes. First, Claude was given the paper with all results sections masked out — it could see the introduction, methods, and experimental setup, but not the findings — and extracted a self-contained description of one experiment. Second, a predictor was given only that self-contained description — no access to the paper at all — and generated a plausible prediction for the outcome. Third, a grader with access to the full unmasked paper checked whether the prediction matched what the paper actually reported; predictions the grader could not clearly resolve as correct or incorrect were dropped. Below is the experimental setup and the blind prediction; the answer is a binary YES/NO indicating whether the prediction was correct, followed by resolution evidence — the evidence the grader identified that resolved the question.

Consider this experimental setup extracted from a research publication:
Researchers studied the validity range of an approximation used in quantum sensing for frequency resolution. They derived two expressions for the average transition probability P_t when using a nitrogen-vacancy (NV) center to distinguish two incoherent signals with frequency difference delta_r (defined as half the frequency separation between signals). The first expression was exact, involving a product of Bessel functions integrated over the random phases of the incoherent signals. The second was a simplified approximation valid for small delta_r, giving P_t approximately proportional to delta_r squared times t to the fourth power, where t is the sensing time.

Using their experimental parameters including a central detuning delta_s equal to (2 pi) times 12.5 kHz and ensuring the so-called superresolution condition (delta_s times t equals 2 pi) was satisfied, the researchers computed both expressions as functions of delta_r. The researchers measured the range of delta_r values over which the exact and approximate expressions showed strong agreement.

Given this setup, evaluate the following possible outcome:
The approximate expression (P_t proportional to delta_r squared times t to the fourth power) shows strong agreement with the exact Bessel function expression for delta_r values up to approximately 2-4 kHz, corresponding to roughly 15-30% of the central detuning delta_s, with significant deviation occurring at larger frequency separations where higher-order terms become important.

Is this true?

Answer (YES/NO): NO